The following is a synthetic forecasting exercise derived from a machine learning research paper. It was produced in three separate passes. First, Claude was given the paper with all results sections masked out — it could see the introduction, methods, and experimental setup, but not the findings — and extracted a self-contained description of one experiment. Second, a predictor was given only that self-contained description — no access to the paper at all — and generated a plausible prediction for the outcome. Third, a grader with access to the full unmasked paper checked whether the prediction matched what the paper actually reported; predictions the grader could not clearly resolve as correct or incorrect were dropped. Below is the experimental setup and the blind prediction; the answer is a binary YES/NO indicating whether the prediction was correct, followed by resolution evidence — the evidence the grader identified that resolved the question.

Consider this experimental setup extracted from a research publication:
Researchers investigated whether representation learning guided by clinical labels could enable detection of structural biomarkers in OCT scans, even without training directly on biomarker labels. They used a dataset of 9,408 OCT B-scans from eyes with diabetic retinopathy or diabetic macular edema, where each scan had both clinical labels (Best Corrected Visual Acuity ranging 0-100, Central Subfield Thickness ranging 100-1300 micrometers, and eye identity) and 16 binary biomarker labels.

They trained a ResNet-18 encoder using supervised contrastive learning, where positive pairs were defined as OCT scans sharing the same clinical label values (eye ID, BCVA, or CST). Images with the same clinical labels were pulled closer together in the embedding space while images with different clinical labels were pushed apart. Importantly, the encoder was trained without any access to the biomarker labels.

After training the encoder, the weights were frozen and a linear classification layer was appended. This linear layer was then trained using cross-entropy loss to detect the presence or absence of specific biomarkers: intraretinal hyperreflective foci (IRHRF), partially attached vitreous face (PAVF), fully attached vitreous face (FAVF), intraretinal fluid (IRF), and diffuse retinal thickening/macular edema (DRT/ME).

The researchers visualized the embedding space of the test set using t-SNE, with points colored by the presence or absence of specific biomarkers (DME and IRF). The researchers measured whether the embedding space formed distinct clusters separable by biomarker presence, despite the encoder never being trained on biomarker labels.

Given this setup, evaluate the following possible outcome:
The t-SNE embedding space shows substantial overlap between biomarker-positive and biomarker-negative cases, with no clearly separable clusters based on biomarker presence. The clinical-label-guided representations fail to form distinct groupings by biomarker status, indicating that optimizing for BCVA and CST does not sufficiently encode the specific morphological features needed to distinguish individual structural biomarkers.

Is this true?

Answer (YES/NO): NO